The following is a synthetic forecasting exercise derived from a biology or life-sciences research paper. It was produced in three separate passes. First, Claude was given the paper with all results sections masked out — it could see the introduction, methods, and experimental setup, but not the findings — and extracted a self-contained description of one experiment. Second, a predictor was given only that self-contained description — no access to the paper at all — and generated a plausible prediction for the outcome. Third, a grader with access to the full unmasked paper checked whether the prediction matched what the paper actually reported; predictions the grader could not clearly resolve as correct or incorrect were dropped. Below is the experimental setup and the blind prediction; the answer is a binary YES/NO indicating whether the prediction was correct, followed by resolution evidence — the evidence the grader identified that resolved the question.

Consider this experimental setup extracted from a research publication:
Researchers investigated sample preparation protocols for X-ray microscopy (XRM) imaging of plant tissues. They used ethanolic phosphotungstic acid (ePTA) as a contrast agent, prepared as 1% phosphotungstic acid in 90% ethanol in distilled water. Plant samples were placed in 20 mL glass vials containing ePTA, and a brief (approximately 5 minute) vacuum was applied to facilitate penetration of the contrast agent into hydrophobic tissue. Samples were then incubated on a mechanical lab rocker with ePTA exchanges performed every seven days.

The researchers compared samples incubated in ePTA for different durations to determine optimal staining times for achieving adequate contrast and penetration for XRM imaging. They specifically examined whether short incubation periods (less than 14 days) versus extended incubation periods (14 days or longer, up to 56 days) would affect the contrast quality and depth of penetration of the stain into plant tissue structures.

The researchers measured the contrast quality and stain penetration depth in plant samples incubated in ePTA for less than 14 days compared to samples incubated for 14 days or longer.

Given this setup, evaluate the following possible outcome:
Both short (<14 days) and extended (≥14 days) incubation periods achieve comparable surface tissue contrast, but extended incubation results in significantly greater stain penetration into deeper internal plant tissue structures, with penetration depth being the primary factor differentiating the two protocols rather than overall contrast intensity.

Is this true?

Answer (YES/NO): NO